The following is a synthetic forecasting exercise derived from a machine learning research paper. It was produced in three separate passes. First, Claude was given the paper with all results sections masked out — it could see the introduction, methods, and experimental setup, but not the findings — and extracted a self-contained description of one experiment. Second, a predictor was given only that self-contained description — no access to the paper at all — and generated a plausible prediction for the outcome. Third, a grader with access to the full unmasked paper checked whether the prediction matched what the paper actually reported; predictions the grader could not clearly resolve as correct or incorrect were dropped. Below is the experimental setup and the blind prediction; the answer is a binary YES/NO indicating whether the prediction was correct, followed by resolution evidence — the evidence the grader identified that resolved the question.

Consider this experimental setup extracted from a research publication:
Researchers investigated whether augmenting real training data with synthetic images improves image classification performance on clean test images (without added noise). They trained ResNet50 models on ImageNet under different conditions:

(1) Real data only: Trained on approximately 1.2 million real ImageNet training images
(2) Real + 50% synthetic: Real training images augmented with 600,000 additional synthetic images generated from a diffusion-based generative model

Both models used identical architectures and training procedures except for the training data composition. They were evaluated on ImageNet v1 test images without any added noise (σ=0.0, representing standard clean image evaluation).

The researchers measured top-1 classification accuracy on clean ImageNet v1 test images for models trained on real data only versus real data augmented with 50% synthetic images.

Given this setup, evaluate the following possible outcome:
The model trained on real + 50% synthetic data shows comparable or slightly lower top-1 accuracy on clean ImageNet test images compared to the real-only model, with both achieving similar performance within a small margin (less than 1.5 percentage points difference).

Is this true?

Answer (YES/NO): YES